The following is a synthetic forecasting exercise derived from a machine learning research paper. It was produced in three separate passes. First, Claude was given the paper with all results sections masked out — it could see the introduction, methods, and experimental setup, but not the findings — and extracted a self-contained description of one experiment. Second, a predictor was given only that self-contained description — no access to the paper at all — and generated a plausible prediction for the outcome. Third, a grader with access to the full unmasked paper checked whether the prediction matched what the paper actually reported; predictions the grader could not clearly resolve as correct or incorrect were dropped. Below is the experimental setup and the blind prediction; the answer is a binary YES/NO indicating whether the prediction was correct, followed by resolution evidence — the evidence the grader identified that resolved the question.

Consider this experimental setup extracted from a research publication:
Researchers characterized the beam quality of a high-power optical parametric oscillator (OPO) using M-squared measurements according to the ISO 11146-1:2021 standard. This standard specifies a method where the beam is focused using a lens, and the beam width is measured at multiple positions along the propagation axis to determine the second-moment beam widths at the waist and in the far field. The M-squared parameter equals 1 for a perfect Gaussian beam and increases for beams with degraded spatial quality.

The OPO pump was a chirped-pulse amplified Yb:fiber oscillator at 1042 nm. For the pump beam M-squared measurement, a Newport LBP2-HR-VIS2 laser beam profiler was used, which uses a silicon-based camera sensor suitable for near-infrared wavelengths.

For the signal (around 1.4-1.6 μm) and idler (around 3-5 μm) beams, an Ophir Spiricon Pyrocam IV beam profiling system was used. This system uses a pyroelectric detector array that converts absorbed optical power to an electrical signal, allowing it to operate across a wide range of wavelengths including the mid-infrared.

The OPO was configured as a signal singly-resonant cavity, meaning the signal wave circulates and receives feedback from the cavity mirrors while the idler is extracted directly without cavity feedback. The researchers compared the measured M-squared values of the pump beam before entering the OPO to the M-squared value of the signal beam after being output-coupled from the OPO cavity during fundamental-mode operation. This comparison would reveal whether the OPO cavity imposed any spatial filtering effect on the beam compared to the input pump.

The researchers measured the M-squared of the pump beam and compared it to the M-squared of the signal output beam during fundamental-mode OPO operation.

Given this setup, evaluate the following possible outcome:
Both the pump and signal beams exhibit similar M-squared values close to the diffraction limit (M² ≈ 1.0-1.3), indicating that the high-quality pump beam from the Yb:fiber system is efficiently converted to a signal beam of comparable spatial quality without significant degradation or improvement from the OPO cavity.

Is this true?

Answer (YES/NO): NO